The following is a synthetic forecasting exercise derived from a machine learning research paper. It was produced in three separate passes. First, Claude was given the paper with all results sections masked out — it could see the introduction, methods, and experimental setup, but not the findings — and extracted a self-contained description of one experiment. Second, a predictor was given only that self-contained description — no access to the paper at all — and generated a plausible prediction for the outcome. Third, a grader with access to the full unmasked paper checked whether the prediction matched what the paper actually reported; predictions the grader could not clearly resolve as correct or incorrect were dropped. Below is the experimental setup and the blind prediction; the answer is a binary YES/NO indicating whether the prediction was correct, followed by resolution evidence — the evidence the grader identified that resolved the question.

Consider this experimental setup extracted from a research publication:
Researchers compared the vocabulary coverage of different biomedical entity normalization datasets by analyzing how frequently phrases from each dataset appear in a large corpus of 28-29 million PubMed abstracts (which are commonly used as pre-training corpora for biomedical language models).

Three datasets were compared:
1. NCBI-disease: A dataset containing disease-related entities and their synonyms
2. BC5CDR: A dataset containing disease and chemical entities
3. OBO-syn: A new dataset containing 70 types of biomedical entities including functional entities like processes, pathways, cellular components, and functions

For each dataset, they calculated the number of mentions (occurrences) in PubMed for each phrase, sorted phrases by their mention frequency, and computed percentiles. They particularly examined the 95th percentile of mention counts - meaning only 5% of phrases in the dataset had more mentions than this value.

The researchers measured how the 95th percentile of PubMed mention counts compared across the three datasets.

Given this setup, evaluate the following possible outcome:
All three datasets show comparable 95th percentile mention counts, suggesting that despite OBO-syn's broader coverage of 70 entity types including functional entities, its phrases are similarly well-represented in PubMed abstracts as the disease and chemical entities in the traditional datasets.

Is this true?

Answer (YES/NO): NO